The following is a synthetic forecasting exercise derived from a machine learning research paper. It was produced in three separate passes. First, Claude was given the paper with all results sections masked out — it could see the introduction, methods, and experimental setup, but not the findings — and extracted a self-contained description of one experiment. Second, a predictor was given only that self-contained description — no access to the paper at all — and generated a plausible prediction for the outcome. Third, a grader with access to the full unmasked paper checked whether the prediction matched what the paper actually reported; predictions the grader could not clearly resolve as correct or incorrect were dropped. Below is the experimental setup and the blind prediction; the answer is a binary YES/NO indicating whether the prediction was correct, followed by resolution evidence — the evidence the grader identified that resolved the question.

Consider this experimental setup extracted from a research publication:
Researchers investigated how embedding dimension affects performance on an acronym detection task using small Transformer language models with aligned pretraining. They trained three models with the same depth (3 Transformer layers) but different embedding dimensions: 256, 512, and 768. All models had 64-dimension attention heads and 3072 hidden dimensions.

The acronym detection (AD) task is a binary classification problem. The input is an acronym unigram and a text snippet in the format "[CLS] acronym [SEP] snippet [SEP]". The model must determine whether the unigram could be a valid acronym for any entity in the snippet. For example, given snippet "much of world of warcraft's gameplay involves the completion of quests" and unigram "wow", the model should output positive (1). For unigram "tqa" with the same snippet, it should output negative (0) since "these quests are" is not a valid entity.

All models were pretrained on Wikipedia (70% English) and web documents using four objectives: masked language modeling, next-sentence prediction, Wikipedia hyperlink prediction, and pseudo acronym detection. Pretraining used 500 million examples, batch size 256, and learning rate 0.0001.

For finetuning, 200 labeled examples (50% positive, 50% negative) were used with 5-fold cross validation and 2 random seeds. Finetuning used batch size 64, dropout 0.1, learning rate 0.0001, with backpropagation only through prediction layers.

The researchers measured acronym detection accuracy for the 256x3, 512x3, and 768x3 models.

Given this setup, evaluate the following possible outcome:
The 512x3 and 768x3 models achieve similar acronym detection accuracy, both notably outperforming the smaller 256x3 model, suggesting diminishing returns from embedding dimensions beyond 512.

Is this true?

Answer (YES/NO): NO